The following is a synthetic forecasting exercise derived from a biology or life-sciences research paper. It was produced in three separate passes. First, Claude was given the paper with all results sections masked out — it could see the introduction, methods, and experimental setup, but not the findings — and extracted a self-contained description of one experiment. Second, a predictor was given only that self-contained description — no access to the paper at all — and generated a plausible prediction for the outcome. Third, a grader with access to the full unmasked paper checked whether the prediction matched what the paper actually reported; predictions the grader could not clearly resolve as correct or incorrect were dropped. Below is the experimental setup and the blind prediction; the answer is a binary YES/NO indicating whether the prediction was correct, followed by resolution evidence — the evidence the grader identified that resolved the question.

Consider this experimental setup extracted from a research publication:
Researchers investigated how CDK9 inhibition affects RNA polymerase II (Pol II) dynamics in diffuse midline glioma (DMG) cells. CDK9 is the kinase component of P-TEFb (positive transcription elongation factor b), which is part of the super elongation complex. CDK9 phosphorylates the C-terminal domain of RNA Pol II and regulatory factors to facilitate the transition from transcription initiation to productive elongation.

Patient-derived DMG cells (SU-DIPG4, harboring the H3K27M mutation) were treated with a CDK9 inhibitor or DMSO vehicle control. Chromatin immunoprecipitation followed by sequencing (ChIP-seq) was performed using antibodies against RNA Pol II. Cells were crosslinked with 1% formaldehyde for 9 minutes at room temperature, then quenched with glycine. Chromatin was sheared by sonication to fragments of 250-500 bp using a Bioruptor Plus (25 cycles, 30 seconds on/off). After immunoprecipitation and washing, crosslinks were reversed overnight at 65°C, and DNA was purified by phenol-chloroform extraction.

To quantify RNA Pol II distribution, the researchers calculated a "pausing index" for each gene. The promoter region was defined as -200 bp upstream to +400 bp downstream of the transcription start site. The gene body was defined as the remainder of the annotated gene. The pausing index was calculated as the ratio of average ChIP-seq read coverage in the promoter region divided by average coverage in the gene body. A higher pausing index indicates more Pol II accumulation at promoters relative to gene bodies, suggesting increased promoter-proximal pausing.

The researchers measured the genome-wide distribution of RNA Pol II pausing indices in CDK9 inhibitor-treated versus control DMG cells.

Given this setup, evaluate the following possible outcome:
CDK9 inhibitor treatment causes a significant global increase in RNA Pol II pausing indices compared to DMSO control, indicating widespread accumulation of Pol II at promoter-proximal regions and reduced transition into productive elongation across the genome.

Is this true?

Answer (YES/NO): NO